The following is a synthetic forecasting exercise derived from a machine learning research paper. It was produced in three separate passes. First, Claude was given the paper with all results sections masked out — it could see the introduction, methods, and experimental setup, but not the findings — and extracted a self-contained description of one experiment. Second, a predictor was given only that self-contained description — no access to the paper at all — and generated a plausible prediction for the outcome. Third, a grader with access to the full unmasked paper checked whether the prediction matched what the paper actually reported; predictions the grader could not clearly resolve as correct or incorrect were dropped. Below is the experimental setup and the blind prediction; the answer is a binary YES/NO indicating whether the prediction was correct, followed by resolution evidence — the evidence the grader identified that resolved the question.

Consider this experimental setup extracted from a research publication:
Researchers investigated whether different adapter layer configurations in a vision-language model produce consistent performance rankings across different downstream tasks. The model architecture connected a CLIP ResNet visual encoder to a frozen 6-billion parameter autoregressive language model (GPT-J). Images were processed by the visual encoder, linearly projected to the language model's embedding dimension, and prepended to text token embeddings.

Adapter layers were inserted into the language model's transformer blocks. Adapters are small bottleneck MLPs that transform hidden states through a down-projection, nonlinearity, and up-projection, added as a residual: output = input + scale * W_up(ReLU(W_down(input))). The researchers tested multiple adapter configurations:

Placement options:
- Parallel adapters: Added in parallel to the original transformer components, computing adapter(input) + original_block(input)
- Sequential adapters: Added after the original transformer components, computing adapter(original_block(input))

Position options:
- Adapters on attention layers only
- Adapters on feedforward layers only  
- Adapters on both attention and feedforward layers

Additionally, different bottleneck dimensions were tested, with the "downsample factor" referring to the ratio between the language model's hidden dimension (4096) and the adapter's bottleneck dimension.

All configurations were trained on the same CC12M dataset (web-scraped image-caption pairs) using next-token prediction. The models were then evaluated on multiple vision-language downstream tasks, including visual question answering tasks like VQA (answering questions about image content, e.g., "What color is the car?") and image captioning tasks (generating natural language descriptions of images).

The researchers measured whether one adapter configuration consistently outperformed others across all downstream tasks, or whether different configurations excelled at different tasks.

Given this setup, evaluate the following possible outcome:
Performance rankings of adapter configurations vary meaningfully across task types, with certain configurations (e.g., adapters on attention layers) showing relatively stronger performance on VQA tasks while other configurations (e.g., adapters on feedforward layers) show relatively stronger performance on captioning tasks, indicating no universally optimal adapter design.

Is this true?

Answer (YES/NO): NO